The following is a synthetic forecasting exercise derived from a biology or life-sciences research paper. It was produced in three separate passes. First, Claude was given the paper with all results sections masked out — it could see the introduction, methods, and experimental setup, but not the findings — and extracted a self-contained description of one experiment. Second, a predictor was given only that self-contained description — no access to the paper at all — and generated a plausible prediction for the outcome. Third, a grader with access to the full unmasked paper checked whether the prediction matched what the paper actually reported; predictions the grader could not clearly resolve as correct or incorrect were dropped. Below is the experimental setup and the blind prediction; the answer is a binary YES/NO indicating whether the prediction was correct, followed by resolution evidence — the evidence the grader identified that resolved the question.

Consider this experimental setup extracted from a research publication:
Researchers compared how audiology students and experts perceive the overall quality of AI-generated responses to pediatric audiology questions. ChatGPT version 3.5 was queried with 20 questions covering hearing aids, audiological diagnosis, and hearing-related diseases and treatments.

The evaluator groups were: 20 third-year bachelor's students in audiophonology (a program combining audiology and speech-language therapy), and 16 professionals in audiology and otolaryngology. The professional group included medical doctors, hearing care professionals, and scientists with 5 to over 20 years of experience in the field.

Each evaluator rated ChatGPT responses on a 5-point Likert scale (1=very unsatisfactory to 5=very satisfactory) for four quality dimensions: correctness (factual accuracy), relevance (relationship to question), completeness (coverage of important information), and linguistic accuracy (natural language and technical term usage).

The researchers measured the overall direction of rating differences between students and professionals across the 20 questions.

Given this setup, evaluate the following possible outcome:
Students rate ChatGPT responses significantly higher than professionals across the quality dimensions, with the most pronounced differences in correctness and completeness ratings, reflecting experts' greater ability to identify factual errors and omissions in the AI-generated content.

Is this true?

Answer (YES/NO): NO